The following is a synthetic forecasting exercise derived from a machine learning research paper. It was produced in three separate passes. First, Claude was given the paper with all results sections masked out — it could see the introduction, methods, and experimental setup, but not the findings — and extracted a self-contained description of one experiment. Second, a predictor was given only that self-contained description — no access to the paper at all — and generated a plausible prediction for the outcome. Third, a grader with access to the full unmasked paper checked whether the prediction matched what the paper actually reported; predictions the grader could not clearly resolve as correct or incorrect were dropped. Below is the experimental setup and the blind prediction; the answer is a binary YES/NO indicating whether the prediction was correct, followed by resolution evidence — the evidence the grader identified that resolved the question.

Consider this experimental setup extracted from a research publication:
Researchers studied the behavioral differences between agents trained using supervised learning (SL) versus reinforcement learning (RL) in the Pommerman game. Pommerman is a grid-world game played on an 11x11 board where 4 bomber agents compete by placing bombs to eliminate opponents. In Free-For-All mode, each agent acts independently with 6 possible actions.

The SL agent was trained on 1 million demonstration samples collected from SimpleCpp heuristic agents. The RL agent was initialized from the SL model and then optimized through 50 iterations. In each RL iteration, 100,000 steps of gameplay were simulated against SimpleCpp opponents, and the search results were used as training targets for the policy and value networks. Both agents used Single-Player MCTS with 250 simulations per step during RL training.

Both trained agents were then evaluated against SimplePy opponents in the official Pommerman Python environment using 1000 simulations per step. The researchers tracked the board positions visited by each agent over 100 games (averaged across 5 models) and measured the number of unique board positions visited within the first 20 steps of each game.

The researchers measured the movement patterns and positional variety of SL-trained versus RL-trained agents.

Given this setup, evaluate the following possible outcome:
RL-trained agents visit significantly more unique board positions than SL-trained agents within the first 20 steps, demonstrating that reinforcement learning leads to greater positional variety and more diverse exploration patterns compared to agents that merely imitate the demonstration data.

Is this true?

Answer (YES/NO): NO